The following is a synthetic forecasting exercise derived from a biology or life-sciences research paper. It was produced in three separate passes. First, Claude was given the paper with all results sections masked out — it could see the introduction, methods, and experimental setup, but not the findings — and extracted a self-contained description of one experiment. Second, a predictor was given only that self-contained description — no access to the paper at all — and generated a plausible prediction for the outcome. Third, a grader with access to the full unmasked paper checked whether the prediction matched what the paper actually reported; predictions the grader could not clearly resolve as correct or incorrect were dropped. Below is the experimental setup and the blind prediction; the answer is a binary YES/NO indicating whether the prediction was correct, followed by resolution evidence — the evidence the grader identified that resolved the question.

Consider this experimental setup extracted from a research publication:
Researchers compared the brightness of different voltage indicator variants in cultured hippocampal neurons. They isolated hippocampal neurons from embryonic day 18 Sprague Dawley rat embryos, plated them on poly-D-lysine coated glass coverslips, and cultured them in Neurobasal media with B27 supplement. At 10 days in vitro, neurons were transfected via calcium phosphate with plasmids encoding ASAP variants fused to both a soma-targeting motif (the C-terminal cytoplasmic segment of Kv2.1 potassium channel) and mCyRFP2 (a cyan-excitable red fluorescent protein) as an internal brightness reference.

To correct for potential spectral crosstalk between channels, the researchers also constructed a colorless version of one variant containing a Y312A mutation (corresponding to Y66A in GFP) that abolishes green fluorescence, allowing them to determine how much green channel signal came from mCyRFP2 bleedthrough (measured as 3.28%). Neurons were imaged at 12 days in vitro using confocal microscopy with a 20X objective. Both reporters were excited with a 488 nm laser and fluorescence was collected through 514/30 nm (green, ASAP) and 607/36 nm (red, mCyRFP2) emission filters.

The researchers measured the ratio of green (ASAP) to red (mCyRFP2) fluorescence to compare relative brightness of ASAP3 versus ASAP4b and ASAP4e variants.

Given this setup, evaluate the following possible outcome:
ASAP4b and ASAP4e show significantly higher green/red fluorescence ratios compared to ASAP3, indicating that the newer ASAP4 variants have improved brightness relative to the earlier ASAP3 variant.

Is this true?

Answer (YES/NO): NO